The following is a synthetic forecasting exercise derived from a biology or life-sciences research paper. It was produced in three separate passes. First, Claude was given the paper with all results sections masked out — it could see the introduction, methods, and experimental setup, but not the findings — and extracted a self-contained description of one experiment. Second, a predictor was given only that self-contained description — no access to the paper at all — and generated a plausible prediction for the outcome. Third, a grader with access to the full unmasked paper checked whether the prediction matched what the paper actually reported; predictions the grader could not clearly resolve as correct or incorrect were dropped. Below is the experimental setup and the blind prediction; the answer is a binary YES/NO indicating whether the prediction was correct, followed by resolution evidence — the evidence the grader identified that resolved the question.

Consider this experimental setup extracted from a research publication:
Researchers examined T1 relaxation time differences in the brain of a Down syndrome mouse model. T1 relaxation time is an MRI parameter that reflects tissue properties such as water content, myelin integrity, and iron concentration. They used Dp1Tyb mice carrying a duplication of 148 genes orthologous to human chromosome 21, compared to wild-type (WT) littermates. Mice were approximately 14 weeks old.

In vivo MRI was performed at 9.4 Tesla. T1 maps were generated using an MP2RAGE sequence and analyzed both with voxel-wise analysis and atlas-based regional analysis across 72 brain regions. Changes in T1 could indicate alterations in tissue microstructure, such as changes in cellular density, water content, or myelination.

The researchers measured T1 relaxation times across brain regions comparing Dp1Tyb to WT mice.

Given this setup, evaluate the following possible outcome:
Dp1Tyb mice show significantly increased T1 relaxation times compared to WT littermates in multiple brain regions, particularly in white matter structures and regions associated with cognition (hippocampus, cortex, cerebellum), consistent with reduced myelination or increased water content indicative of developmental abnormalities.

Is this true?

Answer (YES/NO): NO